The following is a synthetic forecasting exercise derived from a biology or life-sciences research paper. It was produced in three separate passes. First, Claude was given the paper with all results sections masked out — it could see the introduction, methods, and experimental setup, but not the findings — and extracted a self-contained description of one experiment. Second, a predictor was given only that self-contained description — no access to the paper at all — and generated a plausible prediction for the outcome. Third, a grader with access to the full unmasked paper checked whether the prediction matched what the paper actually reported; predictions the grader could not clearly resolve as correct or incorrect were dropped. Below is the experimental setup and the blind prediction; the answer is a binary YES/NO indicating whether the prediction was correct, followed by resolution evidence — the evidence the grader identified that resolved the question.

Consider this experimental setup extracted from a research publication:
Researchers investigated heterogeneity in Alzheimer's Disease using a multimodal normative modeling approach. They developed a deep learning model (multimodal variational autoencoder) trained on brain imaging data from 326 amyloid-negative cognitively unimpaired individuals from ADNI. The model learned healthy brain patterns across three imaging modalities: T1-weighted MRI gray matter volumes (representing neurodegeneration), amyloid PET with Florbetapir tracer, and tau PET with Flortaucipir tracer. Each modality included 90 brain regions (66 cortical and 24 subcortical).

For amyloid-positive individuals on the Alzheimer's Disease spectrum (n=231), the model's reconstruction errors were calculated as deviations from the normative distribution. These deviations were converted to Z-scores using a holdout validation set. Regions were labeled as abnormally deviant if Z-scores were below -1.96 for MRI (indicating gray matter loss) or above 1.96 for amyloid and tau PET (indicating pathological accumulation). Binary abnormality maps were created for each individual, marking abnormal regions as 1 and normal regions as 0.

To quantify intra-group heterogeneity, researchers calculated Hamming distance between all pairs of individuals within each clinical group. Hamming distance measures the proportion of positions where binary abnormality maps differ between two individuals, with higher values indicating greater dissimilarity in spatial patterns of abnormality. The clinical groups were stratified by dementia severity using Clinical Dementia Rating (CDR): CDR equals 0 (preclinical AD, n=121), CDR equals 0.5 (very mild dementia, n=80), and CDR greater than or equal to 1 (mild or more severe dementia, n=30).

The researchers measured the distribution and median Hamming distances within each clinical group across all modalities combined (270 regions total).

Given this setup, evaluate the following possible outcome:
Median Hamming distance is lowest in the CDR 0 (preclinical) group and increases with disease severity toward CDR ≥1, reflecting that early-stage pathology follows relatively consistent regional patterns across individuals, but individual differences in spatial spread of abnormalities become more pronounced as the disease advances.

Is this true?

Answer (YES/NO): YES